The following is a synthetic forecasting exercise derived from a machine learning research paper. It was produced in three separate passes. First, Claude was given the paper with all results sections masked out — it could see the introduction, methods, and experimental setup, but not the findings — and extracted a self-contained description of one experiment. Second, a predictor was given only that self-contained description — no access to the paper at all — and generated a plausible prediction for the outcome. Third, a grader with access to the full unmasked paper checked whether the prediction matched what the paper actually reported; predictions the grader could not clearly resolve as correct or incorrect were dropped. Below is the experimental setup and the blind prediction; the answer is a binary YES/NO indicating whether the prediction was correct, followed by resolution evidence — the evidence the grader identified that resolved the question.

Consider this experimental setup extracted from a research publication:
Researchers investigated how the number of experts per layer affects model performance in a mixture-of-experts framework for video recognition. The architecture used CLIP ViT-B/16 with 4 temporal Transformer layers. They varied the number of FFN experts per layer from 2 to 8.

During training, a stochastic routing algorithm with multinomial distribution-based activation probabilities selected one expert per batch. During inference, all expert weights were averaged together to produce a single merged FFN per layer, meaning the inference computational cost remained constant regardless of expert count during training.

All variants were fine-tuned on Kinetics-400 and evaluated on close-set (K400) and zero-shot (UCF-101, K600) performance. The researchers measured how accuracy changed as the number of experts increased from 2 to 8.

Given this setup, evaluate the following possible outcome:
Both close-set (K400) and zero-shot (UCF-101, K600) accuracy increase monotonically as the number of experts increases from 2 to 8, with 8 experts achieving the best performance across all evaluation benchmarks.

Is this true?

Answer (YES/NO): NO